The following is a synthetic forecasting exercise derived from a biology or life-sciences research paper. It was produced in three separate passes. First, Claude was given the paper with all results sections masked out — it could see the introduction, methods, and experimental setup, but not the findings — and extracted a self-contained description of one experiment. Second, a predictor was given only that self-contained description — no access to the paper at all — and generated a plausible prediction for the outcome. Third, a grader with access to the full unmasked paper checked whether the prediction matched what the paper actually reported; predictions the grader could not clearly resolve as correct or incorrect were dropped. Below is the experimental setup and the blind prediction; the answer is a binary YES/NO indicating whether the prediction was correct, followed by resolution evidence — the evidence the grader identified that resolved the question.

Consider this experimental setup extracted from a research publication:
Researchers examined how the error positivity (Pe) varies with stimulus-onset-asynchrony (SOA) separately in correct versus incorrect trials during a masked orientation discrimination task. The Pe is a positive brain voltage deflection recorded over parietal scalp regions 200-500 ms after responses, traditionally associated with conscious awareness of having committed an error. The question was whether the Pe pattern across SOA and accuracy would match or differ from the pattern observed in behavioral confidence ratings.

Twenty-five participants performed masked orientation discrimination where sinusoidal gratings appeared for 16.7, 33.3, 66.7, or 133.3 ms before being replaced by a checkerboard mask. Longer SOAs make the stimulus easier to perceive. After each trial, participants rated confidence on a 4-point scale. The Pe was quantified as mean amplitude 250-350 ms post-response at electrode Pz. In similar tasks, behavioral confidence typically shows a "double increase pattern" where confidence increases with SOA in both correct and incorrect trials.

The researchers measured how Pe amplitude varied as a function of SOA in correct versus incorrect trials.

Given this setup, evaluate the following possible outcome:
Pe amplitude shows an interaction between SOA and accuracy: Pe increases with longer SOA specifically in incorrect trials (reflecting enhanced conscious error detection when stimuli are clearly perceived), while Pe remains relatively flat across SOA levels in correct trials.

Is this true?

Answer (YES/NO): NO